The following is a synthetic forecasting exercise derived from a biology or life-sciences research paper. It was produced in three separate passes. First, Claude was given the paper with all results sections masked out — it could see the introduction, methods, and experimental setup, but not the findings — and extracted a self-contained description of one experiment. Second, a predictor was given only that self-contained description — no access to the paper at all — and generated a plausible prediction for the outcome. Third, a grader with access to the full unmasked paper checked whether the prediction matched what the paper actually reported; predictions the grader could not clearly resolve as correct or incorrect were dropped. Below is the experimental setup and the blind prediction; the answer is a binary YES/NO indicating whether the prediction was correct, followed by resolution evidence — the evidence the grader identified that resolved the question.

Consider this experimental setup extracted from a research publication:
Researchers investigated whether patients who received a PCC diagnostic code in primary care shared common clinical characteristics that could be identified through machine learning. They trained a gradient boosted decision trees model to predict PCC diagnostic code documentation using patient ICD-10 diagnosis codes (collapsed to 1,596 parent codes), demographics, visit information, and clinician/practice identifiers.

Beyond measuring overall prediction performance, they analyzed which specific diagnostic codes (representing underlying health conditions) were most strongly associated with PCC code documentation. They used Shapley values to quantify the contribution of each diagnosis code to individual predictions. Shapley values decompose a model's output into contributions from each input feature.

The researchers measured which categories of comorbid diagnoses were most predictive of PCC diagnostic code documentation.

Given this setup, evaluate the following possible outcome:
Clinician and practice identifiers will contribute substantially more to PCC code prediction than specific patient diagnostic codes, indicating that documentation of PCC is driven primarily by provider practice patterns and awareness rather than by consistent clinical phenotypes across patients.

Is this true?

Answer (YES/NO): YES